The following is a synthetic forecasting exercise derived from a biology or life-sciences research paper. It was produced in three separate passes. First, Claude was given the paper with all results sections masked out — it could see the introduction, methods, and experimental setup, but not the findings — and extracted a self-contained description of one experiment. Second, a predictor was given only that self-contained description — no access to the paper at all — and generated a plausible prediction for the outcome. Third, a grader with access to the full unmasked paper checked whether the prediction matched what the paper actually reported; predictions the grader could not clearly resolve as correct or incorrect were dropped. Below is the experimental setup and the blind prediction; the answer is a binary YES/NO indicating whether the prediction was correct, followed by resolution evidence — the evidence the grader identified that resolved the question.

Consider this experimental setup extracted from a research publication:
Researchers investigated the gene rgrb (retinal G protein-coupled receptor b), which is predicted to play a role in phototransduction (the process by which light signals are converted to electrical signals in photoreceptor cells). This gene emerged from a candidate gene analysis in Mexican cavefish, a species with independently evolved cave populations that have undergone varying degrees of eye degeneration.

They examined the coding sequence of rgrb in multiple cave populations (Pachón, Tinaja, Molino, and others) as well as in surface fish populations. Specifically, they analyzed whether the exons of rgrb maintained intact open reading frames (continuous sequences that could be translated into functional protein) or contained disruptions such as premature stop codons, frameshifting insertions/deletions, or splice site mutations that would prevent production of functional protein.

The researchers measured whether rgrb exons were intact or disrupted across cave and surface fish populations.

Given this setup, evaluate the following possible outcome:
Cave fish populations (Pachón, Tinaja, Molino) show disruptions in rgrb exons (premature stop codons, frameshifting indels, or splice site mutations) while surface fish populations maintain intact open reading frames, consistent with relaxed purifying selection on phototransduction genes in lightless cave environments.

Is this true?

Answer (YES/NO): YES